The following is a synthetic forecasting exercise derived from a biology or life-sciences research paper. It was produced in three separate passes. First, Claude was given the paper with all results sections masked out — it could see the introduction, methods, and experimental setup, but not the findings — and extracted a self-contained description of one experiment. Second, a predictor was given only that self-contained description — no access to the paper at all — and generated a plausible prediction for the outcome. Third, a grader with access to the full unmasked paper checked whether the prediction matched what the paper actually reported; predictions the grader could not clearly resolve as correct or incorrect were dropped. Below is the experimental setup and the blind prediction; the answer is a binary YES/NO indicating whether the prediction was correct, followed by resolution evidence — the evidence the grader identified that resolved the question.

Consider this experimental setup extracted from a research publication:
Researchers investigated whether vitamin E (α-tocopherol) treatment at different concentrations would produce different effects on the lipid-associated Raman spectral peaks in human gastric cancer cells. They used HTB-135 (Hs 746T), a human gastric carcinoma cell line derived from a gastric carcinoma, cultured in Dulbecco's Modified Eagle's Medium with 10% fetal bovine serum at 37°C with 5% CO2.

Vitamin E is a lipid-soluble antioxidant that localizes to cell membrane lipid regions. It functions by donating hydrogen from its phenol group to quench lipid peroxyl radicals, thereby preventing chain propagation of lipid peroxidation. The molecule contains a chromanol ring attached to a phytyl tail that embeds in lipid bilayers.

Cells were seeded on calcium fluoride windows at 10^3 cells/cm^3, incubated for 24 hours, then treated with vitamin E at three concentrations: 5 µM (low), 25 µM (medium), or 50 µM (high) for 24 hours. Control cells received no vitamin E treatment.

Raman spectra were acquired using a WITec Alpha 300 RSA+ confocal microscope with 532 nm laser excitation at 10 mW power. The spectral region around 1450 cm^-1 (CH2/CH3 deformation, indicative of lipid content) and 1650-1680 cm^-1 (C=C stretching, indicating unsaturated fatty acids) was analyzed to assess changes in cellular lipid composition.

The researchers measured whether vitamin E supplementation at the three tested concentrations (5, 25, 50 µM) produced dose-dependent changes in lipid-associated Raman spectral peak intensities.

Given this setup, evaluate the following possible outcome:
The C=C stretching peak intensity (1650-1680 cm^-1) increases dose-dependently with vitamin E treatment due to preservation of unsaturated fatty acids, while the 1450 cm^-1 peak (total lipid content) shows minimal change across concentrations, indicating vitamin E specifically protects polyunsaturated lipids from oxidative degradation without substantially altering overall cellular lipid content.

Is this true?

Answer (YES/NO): NO